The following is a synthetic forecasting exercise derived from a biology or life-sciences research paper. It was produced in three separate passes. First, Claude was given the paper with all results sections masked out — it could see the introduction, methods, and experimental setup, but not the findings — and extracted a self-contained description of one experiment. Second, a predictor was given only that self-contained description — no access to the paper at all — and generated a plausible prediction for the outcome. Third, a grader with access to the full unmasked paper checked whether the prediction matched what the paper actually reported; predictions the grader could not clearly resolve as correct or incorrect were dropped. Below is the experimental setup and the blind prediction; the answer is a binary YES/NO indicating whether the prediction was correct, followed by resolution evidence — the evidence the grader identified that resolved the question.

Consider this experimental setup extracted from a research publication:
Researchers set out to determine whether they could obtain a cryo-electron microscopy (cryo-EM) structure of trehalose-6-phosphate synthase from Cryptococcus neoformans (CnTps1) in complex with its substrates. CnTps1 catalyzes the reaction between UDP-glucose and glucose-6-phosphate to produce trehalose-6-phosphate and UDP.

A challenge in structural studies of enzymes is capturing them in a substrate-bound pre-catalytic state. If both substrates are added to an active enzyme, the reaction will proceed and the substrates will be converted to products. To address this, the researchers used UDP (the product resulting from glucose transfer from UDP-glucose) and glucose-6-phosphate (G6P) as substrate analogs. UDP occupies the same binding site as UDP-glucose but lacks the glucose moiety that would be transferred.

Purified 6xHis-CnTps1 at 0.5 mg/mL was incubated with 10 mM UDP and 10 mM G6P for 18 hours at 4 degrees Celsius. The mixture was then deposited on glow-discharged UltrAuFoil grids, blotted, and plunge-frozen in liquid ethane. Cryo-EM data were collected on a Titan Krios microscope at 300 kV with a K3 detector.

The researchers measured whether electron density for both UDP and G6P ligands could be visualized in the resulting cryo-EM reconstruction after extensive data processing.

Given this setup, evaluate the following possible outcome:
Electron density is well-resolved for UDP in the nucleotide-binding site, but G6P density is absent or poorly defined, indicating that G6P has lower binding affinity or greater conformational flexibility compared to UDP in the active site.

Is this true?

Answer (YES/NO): NO